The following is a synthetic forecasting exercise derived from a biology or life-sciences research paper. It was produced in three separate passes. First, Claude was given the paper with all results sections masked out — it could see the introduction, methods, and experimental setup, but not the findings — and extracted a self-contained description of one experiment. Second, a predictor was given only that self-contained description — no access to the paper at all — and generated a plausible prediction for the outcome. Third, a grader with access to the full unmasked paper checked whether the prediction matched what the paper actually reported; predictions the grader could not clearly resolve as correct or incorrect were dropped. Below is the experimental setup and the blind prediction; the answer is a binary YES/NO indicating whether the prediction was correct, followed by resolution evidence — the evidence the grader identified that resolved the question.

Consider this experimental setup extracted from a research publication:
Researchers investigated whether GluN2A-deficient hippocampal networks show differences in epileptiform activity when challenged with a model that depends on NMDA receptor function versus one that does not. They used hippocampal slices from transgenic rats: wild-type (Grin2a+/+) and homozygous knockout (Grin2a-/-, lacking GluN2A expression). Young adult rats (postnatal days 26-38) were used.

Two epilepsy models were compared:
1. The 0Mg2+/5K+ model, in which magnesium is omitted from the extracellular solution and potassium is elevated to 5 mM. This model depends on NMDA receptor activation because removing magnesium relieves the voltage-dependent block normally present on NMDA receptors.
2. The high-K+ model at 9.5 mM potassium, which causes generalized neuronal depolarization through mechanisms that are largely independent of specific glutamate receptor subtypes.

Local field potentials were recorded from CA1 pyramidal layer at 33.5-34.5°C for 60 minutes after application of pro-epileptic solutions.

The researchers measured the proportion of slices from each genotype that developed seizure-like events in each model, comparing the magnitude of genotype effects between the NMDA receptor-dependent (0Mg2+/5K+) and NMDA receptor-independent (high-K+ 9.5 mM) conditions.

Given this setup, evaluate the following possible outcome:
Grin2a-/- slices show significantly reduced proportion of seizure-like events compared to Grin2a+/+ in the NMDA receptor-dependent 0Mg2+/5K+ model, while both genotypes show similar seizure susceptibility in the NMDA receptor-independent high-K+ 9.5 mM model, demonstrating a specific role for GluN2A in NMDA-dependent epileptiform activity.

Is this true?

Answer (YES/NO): NO